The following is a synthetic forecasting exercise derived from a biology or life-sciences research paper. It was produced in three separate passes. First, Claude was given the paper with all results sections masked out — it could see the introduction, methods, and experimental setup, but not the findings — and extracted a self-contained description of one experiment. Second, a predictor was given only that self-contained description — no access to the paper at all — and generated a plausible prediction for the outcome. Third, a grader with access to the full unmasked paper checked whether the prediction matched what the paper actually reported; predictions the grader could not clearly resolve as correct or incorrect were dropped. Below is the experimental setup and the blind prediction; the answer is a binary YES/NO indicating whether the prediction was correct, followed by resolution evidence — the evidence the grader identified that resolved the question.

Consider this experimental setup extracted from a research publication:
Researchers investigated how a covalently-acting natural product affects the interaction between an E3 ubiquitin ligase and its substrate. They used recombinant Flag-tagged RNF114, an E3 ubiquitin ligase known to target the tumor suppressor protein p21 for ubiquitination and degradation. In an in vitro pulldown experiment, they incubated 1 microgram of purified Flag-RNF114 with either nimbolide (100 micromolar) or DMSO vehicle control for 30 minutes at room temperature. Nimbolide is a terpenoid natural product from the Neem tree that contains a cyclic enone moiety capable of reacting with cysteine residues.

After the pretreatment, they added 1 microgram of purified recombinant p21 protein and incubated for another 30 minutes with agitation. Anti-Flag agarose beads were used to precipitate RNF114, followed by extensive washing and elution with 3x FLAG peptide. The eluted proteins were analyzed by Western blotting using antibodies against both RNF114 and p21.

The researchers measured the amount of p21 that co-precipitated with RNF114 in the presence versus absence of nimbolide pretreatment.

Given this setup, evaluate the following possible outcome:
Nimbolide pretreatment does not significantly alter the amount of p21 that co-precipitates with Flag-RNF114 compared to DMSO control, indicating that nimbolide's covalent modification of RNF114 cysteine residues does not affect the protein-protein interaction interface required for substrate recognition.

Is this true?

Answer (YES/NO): NO